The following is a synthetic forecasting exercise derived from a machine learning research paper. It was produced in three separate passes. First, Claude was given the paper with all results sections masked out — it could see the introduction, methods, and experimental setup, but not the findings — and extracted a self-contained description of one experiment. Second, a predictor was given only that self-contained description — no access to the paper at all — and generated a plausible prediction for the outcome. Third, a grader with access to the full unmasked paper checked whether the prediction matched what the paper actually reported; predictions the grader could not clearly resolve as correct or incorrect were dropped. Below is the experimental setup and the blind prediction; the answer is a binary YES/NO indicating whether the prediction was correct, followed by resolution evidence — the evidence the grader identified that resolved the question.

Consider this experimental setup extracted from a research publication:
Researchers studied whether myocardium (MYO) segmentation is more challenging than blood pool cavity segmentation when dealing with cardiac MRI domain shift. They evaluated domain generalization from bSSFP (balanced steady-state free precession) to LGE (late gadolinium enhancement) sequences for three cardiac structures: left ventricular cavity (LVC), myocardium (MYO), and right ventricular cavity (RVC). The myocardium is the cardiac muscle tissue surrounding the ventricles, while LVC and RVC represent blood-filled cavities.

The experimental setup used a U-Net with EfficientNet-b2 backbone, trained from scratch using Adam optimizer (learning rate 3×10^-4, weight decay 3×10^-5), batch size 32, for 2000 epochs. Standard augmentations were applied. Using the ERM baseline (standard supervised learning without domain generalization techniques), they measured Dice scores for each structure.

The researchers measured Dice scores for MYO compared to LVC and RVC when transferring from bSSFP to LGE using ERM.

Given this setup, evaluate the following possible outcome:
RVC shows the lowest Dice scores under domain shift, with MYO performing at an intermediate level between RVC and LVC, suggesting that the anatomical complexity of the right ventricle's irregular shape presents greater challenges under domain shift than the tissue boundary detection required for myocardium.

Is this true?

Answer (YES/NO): NO